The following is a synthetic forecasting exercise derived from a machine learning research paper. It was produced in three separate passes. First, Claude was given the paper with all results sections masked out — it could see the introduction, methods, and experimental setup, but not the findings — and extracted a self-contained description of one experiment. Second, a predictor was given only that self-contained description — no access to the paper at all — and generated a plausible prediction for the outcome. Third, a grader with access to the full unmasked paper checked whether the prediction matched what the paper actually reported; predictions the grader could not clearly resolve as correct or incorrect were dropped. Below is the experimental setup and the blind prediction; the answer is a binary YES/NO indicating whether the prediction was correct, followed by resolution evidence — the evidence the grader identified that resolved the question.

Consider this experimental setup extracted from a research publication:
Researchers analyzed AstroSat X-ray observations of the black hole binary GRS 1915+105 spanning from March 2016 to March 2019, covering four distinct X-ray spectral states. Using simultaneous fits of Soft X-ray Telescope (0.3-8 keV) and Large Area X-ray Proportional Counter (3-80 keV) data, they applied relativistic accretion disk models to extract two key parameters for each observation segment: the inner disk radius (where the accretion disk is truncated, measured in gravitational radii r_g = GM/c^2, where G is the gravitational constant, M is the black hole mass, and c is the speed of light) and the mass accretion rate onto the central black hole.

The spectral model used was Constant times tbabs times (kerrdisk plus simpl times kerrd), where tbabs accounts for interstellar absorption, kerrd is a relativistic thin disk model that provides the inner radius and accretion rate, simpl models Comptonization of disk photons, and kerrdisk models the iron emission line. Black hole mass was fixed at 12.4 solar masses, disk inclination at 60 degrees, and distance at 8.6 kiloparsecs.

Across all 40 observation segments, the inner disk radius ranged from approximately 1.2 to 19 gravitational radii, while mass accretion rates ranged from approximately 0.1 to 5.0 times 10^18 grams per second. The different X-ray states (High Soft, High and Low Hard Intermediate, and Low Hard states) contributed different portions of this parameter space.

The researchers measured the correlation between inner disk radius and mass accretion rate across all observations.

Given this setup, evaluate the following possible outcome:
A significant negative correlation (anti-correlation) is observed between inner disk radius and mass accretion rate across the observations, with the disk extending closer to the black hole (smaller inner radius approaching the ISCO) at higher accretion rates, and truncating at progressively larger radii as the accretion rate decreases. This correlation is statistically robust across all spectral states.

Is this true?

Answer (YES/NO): NO